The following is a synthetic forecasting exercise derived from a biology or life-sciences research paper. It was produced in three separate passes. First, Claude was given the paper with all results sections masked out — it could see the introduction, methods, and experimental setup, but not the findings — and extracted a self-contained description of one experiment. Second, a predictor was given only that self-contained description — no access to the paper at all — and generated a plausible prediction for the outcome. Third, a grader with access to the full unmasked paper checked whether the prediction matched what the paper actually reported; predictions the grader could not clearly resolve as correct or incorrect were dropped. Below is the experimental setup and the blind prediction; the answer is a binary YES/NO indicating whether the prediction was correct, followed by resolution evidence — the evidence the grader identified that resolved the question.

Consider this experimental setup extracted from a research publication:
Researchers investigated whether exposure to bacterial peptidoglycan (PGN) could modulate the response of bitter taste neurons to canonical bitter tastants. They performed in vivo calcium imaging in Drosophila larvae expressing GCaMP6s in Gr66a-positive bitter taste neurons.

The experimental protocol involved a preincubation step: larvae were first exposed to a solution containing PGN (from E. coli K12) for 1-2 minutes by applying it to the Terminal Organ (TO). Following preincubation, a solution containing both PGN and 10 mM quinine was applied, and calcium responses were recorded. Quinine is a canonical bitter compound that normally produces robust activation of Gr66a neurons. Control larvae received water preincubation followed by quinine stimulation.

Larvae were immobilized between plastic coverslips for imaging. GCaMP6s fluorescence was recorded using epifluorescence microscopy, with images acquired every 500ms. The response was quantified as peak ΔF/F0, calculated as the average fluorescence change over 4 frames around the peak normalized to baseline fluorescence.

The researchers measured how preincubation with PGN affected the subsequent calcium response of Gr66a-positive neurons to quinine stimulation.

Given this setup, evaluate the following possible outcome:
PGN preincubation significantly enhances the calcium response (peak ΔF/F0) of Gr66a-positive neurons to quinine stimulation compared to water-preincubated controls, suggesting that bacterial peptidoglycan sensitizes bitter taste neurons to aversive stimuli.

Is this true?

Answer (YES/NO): NO